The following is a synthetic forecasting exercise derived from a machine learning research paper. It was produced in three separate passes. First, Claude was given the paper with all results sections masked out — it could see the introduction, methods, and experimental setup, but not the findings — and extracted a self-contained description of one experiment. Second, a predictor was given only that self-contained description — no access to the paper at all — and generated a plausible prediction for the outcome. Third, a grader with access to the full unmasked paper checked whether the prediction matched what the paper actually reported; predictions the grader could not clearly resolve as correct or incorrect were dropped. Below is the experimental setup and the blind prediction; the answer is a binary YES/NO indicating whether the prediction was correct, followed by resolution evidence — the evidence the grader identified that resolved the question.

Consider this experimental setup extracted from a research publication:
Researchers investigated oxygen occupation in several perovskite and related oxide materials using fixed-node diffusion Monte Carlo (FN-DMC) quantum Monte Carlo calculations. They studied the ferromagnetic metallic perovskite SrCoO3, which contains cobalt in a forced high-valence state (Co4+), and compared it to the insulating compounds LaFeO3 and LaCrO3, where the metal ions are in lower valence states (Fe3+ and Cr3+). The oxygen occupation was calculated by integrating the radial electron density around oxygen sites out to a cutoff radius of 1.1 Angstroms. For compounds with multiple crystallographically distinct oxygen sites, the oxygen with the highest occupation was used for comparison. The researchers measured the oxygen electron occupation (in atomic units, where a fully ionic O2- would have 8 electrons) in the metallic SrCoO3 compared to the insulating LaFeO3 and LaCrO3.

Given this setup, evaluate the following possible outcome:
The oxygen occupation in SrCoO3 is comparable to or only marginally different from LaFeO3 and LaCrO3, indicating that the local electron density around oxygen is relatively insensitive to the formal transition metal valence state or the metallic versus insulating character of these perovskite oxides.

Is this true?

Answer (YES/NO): NO